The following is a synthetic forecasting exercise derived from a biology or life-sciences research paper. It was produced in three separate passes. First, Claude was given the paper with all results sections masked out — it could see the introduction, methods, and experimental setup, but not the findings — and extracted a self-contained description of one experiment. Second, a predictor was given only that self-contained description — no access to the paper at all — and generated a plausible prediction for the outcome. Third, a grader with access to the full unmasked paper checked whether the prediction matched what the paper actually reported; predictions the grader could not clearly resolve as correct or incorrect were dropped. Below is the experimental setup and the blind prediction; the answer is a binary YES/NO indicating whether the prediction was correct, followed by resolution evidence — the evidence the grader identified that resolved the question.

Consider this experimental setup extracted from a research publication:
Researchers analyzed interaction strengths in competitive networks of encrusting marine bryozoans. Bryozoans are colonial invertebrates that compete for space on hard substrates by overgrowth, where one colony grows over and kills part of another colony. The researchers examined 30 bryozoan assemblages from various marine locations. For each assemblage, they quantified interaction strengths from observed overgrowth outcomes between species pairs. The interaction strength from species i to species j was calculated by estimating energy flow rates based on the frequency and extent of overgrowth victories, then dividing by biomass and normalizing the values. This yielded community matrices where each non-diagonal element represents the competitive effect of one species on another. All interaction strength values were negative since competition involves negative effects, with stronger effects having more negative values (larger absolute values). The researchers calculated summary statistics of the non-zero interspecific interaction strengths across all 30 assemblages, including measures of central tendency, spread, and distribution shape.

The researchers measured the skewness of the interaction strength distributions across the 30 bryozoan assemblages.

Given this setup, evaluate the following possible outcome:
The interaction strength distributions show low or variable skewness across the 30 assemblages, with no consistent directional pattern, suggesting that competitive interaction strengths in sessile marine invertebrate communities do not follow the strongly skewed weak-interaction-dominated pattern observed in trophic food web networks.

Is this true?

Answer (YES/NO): NO